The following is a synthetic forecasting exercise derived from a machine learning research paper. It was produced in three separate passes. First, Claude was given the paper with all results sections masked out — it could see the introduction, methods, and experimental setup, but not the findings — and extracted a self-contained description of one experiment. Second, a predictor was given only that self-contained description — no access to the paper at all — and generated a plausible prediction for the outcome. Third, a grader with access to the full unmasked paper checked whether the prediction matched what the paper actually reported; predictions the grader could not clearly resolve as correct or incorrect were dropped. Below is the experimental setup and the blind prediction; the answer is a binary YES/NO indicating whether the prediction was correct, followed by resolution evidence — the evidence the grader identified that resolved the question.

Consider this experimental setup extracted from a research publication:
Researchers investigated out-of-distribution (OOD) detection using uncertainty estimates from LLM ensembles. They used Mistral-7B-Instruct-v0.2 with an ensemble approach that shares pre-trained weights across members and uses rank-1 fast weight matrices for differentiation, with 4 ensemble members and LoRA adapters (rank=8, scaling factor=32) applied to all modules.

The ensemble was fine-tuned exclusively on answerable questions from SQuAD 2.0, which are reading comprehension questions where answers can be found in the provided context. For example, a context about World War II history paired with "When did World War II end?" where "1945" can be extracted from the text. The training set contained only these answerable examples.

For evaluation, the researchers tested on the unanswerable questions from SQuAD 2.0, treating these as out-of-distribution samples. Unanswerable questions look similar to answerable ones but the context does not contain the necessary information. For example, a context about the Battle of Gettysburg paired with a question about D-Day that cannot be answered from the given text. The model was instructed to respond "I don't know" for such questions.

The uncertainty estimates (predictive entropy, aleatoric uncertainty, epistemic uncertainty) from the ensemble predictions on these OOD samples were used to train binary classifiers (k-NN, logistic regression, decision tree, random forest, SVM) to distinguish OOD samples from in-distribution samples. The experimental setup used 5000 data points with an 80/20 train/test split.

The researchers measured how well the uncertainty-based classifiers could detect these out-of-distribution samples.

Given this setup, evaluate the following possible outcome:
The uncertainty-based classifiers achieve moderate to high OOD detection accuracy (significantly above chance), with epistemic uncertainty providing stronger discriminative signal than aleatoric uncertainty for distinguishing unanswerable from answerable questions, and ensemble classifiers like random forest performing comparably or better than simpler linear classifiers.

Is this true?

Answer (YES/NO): NO